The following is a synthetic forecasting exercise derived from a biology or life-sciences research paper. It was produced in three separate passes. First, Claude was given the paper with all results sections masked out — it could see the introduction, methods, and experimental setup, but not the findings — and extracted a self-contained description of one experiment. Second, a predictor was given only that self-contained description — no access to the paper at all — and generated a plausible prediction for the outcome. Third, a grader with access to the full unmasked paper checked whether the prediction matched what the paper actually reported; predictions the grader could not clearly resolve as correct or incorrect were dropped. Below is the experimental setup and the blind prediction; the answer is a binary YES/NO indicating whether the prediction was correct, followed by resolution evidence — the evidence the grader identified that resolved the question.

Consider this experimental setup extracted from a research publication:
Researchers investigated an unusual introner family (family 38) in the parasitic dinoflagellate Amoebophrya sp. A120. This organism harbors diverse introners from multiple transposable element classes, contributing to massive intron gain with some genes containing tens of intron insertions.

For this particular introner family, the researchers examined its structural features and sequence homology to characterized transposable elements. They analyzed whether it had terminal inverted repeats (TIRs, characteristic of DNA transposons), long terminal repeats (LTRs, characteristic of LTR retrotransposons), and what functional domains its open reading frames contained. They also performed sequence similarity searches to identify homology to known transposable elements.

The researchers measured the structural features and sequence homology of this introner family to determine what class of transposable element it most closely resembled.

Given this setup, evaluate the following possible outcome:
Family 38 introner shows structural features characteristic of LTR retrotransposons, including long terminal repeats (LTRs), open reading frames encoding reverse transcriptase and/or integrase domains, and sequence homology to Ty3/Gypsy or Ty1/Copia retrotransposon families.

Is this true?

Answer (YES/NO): NO